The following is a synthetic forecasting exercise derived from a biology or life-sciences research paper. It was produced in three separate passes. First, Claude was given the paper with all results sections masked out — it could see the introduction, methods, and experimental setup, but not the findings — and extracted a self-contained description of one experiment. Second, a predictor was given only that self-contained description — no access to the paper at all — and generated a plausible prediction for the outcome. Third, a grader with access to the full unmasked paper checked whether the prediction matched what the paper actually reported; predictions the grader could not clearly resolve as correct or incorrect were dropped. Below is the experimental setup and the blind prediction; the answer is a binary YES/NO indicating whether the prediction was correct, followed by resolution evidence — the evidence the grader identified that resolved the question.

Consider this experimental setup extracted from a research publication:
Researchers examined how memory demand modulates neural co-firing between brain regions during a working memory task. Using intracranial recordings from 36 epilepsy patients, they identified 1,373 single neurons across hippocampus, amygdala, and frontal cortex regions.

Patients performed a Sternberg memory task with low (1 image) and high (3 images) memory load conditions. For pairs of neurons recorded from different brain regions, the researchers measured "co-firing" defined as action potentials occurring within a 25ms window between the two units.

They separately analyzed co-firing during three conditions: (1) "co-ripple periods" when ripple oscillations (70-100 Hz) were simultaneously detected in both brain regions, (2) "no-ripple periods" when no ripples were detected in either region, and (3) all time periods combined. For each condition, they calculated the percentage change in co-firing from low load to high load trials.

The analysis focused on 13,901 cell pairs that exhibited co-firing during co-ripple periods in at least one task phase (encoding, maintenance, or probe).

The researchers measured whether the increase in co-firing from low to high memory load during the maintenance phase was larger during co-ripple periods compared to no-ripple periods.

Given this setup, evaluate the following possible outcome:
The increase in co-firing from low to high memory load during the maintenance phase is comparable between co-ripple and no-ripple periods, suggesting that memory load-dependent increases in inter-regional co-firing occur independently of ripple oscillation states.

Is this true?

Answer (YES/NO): NO